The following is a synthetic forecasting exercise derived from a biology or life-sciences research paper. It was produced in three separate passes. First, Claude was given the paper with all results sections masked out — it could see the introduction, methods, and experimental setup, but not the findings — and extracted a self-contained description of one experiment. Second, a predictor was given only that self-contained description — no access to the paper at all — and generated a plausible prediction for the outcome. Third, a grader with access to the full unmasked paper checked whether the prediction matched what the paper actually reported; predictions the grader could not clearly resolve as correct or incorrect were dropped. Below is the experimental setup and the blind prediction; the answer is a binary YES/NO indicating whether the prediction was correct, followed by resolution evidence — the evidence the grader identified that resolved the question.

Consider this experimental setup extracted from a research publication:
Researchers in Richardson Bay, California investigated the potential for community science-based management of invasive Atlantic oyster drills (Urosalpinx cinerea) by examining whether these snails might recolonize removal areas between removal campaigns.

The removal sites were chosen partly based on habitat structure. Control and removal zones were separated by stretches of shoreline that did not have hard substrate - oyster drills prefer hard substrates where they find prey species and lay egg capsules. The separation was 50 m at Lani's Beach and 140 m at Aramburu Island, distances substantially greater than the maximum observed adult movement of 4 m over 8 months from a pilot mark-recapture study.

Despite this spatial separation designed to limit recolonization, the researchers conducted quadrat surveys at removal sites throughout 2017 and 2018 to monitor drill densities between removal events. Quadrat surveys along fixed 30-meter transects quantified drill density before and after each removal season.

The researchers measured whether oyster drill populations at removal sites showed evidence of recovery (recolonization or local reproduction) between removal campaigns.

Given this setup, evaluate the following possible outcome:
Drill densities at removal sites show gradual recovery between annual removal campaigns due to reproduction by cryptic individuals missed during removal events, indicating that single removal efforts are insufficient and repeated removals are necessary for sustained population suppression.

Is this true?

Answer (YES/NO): NO